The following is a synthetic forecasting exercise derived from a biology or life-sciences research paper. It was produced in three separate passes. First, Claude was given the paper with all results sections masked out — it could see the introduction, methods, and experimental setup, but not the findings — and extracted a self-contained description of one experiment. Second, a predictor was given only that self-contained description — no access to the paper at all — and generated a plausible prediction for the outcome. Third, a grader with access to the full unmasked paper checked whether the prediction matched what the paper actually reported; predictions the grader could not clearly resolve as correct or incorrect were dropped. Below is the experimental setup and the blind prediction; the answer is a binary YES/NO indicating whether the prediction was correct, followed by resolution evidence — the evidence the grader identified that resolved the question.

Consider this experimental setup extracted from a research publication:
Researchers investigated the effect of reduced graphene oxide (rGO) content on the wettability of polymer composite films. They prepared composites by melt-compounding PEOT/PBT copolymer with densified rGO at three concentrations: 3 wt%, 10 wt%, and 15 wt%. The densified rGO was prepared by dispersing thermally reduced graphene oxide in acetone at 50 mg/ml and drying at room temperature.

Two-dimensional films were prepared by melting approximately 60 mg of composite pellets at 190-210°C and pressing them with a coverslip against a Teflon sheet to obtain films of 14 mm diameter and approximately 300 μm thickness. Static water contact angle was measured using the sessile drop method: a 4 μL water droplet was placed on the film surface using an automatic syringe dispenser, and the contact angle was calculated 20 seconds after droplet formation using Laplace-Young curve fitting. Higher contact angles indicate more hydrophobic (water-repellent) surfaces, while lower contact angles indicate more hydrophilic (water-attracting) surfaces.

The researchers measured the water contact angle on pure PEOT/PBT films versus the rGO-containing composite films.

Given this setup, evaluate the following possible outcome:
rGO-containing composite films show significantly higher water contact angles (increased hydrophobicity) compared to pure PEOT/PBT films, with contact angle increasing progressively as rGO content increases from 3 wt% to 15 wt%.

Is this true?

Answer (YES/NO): NO